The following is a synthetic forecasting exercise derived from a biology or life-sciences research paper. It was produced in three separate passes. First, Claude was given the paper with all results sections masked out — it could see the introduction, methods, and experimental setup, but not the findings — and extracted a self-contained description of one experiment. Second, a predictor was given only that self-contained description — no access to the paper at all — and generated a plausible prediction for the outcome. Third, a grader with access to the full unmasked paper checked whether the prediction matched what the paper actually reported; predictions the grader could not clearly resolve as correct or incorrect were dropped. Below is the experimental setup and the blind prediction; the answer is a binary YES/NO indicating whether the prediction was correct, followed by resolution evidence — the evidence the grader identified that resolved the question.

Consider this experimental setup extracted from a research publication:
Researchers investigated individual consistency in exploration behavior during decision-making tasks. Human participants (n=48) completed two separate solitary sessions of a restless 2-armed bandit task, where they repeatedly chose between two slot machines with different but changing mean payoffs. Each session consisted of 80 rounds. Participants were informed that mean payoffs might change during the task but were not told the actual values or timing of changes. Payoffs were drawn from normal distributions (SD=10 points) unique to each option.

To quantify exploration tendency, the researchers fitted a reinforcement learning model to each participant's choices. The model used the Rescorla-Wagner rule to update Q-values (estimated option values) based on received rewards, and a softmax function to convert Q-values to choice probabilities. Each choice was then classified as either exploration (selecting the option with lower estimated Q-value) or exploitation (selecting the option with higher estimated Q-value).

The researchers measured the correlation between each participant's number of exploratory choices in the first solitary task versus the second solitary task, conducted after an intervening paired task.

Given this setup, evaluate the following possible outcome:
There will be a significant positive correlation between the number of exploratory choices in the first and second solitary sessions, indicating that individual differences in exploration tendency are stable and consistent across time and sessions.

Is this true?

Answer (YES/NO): YES